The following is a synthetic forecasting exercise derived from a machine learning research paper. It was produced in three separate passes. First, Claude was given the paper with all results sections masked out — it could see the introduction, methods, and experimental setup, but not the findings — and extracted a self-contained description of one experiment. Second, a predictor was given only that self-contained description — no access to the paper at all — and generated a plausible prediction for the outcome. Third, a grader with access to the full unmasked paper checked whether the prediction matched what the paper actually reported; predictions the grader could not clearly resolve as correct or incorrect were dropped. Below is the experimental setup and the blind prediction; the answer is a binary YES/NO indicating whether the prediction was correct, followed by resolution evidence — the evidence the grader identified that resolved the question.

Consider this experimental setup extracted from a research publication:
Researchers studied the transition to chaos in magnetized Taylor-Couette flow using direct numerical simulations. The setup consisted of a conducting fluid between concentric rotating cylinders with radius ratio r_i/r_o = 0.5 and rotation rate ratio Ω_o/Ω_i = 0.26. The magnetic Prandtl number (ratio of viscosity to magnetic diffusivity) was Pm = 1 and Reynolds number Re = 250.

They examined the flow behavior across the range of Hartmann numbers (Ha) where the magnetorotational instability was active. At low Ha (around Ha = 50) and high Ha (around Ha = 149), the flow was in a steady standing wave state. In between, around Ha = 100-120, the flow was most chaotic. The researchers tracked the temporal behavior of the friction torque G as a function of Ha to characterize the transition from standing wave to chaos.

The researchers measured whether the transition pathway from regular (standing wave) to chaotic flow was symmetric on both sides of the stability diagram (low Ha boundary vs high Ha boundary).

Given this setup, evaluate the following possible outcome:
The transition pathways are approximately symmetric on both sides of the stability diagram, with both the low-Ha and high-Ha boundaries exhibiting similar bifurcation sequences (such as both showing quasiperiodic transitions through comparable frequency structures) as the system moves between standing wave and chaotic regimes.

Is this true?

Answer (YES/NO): NO